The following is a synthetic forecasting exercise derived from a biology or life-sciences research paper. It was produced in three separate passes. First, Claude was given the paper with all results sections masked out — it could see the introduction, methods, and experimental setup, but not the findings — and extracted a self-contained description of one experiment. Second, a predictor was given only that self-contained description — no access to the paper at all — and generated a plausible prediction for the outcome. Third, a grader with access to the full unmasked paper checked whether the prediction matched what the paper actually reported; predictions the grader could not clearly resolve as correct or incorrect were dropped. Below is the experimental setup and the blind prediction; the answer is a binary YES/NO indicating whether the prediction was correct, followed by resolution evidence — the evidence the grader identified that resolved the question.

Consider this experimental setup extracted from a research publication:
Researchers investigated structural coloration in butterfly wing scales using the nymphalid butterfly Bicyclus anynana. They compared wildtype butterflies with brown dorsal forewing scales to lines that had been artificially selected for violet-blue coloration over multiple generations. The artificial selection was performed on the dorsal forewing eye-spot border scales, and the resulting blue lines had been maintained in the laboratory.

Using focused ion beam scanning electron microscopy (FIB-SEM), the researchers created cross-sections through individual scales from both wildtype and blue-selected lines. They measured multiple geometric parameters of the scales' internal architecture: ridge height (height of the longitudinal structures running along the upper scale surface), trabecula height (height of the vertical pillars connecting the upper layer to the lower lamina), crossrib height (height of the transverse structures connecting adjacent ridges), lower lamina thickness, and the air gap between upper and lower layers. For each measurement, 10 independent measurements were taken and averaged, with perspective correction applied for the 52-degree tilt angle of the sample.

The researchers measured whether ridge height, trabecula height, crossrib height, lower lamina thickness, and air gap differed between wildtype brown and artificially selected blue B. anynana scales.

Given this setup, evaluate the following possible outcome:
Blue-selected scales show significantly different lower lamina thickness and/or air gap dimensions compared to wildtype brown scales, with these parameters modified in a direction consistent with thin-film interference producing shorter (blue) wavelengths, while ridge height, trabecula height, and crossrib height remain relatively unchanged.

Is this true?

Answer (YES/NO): NO